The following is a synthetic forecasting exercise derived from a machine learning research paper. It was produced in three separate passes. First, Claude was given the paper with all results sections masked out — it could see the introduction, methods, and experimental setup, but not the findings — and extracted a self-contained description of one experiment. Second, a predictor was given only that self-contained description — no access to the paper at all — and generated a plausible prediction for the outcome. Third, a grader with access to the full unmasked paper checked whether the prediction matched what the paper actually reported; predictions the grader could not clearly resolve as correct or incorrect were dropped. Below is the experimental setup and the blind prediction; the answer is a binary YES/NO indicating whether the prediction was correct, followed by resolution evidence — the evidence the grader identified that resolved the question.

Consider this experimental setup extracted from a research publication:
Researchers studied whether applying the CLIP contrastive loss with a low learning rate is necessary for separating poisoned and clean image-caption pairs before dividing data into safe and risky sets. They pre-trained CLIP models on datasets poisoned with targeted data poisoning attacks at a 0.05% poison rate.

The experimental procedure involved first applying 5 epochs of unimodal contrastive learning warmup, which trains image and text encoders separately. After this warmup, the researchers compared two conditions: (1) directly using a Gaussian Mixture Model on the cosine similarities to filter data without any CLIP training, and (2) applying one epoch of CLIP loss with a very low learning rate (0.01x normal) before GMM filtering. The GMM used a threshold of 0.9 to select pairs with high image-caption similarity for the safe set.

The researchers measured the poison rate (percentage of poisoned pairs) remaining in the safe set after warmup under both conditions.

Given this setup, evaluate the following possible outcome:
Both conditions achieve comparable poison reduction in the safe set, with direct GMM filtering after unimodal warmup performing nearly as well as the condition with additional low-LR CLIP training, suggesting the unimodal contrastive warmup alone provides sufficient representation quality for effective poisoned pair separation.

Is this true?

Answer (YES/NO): NO